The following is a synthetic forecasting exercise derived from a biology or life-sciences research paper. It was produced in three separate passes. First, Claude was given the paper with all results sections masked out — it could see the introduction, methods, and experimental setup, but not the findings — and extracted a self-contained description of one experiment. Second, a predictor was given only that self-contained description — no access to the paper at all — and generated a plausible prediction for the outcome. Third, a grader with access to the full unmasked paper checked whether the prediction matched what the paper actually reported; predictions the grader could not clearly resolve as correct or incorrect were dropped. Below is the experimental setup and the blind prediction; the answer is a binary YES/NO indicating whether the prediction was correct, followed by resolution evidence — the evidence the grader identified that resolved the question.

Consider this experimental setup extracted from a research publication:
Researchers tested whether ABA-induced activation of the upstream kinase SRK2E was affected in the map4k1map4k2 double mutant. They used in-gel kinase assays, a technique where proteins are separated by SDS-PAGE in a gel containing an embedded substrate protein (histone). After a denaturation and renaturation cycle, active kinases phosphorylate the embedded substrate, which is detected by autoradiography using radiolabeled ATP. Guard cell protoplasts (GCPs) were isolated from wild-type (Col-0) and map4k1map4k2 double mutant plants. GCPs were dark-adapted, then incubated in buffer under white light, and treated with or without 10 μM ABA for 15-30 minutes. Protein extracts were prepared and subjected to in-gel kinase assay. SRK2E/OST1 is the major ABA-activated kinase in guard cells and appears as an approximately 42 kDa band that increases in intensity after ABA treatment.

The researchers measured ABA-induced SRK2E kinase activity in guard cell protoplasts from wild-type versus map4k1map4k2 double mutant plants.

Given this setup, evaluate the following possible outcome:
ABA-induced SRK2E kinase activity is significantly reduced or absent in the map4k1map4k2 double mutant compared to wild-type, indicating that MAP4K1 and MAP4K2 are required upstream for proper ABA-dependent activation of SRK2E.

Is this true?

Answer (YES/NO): NO